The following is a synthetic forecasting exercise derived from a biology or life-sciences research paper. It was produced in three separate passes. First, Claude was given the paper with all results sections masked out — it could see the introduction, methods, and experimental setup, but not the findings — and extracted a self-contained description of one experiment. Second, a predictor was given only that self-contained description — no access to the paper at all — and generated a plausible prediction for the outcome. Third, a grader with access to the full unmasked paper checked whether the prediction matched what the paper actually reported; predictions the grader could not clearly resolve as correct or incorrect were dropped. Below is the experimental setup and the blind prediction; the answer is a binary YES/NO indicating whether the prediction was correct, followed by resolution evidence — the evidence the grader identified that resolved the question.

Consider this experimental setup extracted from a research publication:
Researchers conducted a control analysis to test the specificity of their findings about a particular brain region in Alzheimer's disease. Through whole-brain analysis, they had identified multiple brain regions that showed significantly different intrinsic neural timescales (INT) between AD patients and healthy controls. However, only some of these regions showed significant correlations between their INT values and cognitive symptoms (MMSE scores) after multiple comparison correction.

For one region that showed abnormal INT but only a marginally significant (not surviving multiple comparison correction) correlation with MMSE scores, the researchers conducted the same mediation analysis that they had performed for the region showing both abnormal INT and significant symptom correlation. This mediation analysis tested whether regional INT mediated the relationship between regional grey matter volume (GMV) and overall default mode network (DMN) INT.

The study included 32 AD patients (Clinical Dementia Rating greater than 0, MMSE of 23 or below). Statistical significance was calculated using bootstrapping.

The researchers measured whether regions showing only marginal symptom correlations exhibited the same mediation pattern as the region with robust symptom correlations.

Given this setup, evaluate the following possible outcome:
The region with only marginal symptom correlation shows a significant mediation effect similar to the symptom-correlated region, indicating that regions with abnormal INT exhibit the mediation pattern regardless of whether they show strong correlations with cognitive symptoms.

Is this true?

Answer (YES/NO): NO